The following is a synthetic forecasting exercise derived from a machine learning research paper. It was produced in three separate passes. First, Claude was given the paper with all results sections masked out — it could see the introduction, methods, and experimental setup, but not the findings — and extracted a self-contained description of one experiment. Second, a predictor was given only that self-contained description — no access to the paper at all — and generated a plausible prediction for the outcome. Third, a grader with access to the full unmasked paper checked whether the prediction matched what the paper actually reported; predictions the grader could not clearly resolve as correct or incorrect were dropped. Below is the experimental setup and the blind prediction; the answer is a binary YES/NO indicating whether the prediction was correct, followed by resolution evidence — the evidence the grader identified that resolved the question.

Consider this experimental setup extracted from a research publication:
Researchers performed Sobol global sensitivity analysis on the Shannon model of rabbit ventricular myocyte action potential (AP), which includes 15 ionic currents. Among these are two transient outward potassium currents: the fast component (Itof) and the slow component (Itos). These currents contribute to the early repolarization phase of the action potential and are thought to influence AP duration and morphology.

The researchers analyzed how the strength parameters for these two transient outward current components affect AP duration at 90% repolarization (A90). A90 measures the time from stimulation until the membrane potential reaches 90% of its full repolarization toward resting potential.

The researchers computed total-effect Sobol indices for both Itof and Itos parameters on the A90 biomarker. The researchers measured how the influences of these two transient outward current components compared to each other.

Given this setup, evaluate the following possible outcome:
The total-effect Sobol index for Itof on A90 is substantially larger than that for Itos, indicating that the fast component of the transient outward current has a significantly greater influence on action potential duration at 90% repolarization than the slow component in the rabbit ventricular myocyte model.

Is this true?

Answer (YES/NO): NO